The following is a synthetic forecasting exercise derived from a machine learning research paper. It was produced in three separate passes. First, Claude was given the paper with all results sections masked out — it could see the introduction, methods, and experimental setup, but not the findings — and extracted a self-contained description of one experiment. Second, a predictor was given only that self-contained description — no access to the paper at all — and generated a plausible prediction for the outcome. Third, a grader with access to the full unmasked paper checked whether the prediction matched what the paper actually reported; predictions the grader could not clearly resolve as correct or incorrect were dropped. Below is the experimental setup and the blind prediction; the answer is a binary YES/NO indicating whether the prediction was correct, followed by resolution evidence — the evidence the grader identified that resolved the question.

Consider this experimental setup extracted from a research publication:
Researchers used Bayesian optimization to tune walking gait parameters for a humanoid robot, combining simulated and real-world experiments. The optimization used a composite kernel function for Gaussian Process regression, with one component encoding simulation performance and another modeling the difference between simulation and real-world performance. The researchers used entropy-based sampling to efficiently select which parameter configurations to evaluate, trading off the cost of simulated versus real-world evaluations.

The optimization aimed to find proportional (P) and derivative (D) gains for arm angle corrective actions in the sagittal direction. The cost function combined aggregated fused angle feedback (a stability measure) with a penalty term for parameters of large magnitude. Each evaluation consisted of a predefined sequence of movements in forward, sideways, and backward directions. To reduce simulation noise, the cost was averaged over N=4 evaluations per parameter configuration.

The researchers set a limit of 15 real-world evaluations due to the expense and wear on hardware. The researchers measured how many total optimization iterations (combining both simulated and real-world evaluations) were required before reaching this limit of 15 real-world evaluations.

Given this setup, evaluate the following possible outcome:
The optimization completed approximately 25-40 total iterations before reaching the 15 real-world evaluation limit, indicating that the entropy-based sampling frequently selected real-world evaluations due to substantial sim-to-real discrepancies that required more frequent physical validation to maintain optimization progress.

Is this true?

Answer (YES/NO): NO